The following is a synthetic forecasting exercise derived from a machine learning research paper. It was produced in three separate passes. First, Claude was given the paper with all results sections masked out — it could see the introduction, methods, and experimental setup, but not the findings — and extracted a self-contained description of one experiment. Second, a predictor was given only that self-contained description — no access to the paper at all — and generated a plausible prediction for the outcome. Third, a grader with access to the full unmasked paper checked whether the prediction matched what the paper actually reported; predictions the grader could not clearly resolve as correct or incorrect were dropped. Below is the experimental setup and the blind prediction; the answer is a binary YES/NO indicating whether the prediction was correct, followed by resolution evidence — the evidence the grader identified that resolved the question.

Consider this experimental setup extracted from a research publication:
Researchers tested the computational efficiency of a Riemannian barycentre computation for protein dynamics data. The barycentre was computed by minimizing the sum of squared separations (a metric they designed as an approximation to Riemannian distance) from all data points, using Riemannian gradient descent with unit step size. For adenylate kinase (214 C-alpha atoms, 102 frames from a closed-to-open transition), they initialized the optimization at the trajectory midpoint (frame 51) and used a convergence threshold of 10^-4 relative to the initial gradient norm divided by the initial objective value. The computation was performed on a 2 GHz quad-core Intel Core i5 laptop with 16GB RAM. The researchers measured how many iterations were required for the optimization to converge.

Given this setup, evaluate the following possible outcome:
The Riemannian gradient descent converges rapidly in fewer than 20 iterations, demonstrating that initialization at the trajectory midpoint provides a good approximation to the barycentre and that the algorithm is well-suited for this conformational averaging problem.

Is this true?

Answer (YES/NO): YES